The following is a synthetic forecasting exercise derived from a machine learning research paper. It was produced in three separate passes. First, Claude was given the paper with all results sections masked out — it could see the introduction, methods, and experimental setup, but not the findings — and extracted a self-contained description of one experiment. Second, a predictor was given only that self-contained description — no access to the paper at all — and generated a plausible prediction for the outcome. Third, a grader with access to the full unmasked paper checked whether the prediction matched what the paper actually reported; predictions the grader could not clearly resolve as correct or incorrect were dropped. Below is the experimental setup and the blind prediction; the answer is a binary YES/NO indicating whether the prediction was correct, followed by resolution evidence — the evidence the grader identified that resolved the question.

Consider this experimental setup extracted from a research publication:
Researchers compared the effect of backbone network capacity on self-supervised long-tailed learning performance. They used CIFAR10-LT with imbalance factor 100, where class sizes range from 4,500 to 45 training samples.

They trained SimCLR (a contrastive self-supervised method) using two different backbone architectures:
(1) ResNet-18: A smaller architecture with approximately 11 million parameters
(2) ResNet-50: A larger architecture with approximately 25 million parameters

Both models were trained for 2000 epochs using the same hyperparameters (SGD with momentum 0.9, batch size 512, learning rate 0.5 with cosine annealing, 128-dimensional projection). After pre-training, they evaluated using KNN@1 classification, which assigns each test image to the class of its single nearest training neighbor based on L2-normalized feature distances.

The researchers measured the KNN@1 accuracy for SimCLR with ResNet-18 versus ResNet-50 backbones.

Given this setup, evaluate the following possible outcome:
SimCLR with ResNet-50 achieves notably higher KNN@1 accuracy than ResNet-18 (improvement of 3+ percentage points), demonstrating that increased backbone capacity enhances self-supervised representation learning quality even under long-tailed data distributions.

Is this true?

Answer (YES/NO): NO